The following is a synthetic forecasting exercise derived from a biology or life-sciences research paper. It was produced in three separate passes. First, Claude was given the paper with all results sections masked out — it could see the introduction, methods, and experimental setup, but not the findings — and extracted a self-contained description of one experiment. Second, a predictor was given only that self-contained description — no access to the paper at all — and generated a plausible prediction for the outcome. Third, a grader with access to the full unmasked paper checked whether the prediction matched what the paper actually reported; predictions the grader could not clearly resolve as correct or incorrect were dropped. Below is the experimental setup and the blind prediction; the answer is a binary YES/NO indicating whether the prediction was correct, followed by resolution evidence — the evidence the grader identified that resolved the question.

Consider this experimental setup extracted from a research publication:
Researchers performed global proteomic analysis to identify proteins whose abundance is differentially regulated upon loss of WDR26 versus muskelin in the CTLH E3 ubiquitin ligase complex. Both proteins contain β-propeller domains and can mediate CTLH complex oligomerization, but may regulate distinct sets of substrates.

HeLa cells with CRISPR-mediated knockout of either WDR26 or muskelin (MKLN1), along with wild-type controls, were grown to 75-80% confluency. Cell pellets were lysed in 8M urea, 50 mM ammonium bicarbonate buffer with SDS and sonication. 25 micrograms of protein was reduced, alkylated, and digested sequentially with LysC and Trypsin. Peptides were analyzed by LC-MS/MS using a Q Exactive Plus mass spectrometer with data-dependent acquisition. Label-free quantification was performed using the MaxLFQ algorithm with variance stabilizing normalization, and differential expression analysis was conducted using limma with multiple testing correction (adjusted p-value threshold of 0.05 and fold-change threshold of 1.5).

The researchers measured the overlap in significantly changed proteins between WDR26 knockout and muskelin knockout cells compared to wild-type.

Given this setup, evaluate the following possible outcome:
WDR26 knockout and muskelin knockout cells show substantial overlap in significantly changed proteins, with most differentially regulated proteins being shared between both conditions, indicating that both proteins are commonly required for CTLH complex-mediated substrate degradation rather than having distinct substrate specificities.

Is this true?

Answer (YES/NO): NO